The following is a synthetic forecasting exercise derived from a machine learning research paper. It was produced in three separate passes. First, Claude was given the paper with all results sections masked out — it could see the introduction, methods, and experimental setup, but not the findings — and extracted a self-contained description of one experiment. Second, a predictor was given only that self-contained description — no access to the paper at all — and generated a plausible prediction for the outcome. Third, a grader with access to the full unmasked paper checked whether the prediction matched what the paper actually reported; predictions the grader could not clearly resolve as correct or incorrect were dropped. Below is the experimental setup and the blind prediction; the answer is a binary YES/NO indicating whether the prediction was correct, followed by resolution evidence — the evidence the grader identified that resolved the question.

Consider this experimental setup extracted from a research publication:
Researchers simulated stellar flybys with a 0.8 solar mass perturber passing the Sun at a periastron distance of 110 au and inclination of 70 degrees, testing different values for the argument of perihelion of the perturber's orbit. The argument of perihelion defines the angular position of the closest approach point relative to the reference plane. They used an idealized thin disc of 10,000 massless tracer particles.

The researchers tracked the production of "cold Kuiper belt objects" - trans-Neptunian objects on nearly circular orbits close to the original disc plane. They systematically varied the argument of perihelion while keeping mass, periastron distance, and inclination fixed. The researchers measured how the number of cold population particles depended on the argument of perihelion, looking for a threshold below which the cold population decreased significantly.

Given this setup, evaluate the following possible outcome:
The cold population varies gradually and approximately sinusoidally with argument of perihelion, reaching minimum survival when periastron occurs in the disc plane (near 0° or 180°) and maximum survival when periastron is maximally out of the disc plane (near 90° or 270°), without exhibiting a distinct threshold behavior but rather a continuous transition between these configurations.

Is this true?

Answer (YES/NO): NO